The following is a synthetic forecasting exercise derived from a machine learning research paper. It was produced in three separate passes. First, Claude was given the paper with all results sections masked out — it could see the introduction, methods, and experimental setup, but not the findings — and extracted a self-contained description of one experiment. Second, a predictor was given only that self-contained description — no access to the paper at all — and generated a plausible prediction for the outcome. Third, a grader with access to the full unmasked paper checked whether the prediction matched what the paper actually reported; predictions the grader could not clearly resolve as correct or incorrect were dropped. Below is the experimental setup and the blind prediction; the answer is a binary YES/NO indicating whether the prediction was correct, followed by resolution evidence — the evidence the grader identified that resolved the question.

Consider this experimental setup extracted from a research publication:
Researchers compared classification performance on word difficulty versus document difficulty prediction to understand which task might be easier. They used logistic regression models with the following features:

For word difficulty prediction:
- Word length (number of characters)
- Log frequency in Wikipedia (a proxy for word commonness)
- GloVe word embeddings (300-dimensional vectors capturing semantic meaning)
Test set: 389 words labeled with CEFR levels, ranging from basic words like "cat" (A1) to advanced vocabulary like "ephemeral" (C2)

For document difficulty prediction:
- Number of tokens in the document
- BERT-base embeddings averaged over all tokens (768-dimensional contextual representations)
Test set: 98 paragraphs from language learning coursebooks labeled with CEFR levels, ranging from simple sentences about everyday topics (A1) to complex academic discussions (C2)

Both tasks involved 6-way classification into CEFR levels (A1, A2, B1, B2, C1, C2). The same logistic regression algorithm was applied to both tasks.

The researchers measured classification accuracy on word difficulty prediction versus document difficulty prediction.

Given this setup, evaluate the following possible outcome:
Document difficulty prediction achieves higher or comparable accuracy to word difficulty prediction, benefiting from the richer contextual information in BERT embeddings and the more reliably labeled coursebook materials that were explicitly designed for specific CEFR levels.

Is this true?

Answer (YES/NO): YES